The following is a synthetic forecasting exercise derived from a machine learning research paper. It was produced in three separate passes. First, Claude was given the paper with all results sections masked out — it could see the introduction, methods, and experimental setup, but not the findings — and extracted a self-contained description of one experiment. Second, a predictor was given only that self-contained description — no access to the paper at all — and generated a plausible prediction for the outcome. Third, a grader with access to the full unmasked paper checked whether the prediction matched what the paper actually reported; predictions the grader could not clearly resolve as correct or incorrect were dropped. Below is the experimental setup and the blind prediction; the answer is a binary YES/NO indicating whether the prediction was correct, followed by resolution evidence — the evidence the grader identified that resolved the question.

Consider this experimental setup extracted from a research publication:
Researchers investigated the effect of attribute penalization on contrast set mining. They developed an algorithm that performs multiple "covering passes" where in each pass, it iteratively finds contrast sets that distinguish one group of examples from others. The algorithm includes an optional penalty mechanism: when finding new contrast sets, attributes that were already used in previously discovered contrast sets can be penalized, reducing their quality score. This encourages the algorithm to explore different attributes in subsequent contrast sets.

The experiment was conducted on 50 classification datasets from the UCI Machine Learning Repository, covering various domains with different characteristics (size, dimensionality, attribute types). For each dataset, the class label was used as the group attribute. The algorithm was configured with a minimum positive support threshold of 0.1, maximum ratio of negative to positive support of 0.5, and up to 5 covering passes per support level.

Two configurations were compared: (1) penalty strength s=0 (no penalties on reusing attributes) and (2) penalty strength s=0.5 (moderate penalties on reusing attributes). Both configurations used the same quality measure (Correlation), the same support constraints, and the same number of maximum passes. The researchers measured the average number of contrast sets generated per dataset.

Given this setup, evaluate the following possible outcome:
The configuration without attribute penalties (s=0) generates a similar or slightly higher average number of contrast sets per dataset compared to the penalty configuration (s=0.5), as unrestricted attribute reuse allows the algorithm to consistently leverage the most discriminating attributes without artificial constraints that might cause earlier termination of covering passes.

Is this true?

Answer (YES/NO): NO